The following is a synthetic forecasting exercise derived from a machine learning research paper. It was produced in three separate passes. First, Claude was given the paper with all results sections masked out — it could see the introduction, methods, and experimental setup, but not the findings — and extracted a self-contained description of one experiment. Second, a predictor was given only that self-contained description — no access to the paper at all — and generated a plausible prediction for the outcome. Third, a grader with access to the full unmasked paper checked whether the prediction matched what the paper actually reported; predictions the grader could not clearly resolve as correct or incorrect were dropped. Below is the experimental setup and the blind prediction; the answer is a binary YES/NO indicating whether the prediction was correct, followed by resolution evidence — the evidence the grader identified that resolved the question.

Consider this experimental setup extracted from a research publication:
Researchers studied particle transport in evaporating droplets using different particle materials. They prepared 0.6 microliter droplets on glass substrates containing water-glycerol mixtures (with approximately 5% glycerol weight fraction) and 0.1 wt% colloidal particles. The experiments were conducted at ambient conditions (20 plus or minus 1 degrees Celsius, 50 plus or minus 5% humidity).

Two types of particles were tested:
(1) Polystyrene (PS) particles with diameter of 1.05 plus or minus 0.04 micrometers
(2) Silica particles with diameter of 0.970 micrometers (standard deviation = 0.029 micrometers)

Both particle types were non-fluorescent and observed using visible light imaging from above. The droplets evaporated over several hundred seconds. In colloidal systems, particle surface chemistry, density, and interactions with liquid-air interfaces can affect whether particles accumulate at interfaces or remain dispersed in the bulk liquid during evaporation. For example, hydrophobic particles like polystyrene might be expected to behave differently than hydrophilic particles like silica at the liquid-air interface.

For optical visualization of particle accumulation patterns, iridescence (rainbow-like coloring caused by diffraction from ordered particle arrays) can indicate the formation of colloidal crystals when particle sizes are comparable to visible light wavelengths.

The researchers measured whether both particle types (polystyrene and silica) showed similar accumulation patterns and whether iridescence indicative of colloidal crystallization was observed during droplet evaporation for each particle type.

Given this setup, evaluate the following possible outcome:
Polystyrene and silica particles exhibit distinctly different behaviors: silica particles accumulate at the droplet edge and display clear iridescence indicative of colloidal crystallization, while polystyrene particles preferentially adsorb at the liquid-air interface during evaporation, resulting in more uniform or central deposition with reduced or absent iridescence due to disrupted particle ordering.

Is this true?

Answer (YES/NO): NO